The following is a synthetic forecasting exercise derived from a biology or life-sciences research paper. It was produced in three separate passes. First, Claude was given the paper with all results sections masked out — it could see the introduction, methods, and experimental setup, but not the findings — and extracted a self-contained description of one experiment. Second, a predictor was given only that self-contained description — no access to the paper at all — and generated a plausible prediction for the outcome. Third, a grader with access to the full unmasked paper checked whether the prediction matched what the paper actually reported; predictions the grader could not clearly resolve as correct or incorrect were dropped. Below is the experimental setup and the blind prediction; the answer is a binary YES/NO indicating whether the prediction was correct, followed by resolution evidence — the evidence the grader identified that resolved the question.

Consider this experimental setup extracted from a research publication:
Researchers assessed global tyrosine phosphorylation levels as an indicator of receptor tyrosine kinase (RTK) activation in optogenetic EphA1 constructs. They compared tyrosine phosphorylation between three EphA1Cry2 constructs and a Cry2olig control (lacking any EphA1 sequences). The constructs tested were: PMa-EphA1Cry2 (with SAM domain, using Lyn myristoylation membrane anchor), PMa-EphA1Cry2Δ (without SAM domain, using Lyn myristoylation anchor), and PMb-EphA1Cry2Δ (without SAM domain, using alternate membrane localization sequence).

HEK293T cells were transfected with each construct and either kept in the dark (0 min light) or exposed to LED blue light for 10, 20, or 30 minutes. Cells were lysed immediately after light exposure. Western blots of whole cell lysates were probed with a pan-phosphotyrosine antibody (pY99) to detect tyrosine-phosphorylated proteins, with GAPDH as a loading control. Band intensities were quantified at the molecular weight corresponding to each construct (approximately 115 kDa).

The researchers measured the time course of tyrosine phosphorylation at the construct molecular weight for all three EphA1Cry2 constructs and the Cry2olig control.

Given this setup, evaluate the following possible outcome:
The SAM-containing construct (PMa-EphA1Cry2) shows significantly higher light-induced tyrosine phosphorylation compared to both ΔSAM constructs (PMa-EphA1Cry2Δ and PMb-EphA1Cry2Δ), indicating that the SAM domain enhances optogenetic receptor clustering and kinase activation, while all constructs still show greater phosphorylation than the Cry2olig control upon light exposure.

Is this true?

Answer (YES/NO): NO